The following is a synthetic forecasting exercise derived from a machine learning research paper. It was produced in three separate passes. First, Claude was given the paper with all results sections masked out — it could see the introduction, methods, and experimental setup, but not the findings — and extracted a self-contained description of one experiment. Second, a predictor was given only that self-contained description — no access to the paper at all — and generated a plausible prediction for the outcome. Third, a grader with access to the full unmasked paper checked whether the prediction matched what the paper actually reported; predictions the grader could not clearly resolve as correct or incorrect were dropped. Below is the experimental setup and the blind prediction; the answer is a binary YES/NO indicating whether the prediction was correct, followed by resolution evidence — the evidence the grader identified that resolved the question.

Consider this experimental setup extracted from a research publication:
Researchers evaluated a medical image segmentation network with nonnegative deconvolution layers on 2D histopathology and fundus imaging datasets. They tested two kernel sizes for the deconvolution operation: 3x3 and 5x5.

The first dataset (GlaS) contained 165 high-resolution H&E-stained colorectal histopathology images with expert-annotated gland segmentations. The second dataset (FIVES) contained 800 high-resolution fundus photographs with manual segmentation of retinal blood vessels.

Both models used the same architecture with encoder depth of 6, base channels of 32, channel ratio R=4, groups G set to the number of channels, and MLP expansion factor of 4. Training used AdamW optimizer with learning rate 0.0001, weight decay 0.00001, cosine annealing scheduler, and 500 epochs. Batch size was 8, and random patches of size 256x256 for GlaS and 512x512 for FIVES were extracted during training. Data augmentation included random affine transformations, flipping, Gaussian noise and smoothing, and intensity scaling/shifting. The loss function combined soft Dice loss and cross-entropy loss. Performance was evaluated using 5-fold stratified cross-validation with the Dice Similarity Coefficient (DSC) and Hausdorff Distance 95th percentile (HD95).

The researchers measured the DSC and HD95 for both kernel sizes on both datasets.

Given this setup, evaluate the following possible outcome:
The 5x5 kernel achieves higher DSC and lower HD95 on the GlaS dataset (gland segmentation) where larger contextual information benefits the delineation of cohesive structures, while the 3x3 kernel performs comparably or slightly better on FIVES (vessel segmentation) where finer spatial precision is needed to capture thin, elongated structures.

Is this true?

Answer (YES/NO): NO